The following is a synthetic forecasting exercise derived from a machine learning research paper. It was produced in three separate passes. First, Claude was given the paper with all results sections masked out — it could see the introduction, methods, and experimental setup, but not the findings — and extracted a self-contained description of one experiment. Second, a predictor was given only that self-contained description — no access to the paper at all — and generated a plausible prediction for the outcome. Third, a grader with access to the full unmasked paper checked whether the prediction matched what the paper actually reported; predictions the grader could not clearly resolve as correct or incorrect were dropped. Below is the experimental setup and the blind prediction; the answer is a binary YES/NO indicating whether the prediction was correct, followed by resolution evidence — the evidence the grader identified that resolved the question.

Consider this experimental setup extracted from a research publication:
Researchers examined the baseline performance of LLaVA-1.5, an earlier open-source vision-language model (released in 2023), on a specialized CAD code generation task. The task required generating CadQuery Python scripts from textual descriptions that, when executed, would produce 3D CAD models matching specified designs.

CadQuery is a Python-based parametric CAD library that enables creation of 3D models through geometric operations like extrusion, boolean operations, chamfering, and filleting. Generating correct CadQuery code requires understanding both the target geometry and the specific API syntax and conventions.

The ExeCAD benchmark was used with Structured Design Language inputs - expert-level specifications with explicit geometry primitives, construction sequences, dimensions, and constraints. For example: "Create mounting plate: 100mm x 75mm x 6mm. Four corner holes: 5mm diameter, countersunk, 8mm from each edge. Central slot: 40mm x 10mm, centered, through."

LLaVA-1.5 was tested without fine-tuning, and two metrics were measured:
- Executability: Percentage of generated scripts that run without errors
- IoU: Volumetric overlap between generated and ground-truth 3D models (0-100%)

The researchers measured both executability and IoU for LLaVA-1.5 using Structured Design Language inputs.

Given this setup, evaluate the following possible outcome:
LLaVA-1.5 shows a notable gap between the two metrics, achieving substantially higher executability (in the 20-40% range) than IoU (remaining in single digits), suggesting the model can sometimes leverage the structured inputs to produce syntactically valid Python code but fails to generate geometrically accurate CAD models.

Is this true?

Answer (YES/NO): NO